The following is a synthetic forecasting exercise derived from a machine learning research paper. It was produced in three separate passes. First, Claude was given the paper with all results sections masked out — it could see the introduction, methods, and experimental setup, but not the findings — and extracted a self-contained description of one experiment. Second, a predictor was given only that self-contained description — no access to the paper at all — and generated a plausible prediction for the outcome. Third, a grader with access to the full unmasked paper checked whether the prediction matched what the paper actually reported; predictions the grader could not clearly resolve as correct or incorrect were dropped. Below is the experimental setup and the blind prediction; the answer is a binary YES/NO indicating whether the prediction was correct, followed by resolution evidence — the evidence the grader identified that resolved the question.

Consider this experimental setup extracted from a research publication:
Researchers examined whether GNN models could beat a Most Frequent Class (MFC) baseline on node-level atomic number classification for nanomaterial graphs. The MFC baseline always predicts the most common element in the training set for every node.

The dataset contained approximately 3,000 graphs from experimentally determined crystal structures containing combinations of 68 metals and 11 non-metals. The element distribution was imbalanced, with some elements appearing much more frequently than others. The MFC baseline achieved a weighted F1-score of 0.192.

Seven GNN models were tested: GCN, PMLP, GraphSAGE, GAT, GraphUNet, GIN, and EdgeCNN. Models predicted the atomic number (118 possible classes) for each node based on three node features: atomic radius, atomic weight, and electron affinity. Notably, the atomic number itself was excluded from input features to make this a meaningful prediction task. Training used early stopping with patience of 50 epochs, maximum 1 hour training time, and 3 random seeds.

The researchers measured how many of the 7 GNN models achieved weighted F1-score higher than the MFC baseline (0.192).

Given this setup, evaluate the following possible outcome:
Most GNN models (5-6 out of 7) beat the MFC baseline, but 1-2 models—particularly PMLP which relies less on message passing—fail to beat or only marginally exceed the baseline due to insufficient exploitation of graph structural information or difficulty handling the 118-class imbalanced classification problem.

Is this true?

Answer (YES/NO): YES